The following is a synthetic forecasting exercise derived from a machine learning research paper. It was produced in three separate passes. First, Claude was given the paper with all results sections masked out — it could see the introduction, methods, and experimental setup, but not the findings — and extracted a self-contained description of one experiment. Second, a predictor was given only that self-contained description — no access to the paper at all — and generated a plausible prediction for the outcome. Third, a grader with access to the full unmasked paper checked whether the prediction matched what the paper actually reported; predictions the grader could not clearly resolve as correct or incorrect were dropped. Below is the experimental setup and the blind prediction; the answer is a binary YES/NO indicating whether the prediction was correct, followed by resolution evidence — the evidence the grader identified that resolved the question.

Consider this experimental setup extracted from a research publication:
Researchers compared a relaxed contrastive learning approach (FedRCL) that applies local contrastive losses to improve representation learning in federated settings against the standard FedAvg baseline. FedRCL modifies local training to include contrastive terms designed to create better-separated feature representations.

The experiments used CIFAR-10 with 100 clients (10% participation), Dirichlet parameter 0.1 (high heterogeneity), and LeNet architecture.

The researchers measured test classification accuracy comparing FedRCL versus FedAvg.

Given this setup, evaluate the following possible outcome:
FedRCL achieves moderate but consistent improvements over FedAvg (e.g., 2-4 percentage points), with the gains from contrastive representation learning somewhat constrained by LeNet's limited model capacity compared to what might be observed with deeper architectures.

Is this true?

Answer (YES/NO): NO